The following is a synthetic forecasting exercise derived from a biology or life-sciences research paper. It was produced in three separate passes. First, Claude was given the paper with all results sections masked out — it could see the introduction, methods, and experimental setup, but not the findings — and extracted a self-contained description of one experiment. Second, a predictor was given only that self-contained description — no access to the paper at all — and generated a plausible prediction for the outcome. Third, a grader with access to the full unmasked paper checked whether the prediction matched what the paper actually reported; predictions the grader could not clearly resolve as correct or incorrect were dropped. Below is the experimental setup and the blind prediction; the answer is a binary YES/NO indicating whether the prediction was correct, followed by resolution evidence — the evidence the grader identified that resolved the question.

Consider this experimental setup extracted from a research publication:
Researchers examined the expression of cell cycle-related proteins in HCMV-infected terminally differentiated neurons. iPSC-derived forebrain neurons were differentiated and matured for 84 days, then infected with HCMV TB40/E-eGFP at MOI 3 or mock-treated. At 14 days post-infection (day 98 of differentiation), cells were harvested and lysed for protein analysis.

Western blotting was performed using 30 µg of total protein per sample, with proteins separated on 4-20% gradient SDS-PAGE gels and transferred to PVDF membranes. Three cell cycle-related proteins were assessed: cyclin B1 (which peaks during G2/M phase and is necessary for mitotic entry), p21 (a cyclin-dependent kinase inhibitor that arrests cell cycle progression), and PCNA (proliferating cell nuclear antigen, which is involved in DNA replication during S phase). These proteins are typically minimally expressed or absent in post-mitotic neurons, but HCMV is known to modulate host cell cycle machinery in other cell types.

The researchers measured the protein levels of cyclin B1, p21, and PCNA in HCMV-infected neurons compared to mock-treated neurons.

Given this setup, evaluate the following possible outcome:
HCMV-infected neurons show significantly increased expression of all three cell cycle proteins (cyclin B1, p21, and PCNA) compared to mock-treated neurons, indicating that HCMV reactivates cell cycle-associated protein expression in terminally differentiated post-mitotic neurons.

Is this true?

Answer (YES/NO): NO